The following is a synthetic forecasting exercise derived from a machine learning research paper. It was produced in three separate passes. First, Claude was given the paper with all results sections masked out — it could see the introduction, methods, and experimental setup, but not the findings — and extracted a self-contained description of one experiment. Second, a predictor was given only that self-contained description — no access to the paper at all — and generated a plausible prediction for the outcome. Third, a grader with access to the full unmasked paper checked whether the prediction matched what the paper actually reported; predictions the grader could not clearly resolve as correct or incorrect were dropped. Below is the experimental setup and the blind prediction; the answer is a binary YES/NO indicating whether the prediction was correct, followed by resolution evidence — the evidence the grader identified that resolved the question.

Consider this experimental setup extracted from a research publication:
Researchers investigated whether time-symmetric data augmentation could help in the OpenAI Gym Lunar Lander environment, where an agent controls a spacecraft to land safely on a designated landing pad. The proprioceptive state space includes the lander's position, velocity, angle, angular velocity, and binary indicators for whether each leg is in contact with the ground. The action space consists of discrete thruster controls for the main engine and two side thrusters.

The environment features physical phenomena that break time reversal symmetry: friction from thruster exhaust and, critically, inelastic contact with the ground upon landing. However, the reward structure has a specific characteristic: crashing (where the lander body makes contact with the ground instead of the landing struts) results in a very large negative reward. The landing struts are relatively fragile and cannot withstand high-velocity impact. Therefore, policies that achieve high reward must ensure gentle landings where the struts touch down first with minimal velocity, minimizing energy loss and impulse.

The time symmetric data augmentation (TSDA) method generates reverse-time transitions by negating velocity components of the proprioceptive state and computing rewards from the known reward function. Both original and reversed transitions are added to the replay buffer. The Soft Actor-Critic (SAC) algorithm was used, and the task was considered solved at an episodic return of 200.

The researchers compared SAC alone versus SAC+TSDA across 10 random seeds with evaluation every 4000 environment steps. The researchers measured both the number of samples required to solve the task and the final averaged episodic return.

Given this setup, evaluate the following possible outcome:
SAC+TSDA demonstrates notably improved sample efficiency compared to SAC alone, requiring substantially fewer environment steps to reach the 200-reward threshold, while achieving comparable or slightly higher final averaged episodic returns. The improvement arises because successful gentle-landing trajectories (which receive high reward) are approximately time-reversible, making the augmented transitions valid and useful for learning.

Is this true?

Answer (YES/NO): YES